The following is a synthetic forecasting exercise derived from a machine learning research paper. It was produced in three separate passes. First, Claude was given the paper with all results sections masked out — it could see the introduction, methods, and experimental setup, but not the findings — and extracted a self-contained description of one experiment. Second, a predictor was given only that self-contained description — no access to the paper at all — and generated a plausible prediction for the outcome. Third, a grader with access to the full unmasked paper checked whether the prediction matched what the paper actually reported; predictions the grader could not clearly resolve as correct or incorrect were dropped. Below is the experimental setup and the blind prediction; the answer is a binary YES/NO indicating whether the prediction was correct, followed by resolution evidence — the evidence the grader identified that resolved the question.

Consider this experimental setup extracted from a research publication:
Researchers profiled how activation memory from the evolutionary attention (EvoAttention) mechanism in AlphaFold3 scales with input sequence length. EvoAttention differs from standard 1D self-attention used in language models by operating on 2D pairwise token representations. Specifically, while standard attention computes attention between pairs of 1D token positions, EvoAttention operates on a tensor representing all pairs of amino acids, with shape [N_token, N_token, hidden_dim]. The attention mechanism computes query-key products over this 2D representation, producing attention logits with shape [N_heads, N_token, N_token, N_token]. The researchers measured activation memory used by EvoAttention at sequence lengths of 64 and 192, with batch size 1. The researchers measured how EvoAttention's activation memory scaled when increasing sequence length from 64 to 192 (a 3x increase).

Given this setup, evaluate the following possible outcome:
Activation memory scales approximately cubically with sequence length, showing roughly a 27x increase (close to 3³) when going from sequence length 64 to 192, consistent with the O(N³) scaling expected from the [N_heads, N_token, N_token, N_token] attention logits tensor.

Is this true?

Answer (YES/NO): NO